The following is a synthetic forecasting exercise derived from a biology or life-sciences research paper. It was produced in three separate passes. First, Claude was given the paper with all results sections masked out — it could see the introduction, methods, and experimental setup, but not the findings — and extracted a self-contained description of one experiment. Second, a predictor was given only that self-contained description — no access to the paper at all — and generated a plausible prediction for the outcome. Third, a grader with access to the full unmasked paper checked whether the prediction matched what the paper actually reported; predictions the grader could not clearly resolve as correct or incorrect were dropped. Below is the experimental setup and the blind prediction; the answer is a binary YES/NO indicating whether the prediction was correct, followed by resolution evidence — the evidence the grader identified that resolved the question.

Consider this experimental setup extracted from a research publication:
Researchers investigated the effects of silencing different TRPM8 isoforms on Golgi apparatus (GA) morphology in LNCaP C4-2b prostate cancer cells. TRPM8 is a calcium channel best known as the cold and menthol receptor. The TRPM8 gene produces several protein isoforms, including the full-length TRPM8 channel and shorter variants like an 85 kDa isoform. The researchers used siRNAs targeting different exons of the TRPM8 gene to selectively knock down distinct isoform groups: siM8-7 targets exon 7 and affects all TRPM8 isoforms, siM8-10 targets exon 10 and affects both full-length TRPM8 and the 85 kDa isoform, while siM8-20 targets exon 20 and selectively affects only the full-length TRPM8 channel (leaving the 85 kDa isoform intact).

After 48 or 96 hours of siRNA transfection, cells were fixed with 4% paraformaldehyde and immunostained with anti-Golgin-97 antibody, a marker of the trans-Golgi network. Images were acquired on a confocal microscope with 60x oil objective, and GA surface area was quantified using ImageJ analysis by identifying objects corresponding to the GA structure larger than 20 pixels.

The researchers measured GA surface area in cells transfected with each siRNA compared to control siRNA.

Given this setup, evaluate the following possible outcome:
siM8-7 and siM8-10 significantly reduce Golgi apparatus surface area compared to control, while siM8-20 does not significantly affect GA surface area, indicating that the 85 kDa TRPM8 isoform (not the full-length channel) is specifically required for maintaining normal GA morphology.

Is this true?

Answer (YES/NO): NO